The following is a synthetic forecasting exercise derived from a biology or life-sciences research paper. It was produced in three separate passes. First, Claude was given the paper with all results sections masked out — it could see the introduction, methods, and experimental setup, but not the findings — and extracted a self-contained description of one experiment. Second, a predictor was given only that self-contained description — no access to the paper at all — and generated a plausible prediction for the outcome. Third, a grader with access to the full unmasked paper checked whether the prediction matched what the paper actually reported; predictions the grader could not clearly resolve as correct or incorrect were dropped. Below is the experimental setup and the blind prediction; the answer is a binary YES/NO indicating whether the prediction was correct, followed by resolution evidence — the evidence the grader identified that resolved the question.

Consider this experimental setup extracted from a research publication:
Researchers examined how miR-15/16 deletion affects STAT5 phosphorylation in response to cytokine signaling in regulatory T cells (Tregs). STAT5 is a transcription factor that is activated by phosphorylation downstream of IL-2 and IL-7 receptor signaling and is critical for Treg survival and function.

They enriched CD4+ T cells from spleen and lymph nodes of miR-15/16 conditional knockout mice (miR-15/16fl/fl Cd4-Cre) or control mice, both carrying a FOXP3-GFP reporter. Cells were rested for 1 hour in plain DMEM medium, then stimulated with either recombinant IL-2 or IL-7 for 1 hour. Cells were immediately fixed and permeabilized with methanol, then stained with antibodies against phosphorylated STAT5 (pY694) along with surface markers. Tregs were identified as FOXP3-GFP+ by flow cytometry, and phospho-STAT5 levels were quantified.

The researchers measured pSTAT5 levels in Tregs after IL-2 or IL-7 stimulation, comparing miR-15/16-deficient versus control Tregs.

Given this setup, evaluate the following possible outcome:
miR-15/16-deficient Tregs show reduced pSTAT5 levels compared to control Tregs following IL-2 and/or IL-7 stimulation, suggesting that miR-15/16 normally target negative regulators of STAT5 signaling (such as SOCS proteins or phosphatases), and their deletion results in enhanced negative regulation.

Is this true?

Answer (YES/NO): NO